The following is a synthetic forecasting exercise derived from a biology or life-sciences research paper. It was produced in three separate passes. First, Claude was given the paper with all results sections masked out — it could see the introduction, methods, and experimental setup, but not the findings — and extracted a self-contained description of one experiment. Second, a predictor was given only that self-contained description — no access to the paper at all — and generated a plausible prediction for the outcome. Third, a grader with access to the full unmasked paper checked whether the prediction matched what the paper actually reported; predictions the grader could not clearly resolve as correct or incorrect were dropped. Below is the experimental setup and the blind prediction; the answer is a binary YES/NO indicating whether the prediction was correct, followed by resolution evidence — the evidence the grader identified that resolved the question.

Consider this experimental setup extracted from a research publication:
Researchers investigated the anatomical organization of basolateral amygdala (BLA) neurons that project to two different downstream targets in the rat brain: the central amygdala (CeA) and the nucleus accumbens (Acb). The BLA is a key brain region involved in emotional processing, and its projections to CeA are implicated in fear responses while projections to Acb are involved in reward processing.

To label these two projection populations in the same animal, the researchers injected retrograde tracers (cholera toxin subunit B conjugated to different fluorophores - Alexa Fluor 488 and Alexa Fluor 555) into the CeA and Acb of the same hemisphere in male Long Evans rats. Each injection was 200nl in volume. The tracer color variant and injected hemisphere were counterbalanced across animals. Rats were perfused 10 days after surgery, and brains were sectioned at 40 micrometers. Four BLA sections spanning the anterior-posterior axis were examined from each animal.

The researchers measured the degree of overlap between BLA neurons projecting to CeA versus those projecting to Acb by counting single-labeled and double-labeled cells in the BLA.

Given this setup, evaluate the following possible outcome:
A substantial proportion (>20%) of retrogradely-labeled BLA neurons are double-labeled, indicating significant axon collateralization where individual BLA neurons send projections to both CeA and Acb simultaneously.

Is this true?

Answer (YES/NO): NO